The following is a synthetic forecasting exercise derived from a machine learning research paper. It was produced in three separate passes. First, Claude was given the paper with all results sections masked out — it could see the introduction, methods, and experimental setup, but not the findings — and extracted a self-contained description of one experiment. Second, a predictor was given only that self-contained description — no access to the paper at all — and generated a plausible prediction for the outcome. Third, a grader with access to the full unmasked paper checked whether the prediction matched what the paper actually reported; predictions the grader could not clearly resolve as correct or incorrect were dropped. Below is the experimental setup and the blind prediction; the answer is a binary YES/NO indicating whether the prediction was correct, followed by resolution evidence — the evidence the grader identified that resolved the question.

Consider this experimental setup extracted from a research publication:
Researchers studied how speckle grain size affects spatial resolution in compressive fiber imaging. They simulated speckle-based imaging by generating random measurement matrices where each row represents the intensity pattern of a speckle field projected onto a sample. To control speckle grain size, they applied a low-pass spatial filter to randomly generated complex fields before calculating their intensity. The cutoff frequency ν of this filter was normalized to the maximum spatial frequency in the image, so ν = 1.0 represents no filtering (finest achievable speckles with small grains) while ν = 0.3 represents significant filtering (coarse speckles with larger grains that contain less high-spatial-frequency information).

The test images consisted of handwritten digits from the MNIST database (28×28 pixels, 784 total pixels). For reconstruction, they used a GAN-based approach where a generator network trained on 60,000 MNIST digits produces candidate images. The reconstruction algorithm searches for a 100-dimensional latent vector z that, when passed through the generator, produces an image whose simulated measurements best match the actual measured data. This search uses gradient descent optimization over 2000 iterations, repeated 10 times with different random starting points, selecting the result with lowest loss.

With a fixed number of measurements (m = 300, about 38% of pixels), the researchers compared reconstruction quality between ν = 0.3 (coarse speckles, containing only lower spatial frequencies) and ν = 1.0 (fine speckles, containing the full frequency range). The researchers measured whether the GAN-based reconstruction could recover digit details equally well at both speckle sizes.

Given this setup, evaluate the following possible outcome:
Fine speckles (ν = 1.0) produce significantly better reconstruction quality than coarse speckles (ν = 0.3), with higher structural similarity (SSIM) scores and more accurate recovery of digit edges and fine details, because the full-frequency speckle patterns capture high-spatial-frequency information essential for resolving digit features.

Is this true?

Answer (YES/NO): NO